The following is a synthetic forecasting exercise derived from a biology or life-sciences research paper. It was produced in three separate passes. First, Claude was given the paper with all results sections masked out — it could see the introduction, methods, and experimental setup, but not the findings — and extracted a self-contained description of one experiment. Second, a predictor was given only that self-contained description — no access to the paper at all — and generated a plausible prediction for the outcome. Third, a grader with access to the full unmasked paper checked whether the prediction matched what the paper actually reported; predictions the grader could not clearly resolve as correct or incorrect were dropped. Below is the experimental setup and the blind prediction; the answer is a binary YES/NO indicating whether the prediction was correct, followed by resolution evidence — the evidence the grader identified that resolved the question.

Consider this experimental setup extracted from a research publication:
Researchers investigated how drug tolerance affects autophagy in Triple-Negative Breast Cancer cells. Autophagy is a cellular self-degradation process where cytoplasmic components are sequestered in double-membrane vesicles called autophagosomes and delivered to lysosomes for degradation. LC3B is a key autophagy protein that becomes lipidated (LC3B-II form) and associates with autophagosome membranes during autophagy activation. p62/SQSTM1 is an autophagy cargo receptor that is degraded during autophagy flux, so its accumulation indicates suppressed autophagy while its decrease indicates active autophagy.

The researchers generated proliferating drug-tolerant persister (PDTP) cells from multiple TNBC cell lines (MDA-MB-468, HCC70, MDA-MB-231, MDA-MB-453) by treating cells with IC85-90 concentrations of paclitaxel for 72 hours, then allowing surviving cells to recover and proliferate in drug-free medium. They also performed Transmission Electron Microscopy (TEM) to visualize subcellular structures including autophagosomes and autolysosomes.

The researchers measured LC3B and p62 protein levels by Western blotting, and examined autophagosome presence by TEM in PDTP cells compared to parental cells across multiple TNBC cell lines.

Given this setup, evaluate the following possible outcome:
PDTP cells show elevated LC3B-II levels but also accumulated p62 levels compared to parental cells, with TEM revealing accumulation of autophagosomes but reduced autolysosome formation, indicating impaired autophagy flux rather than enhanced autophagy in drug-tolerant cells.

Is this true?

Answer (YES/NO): NO